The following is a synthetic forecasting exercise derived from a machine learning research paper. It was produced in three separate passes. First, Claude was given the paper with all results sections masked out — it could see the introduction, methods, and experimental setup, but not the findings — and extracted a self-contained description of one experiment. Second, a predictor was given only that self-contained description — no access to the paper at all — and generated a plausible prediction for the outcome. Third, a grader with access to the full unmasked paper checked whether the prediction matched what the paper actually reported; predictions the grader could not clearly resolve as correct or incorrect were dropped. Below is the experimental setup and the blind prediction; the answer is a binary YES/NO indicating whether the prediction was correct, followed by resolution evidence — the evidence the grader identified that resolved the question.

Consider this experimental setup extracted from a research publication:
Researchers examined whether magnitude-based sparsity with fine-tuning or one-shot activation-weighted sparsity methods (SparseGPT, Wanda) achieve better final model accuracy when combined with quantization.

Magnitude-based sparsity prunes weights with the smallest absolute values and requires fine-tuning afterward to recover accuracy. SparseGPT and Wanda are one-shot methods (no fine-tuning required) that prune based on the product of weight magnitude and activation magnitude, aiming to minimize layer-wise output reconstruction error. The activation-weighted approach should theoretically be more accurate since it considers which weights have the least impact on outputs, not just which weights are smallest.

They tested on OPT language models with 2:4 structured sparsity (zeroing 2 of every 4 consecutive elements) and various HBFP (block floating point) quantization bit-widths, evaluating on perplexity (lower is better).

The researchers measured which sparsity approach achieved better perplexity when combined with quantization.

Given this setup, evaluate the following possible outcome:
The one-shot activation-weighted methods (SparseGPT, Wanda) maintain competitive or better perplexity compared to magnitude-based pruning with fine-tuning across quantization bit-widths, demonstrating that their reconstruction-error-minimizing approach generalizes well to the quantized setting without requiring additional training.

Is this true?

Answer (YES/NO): NO